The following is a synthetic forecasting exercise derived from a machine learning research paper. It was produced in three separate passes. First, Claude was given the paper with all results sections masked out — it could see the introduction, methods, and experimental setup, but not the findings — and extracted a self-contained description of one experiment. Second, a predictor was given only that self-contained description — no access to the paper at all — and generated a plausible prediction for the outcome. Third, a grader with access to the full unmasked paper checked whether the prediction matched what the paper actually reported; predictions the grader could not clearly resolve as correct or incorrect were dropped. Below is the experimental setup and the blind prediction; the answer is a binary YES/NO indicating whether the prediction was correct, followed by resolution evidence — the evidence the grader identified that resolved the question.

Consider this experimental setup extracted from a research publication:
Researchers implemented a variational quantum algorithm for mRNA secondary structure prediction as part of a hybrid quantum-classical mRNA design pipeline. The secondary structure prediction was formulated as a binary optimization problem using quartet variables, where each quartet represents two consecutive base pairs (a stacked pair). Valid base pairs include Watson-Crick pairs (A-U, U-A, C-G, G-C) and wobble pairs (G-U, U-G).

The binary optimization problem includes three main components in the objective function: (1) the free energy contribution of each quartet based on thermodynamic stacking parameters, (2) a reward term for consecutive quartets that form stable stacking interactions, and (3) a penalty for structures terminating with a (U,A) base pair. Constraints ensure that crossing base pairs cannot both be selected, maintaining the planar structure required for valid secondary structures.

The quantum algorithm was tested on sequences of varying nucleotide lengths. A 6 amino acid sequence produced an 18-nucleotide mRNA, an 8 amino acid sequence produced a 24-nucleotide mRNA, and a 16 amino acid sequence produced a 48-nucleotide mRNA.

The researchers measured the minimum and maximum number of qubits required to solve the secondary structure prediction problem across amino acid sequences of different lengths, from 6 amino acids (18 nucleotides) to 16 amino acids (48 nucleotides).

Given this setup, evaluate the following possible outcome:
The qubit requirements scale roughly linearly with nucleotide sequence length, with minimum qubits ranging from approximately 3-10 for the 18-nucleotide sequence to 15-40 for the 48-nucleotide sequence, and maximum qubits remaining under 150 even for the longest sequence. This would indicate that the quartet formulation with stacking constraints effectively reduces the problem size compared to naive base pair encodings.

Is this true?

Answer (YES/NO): NO